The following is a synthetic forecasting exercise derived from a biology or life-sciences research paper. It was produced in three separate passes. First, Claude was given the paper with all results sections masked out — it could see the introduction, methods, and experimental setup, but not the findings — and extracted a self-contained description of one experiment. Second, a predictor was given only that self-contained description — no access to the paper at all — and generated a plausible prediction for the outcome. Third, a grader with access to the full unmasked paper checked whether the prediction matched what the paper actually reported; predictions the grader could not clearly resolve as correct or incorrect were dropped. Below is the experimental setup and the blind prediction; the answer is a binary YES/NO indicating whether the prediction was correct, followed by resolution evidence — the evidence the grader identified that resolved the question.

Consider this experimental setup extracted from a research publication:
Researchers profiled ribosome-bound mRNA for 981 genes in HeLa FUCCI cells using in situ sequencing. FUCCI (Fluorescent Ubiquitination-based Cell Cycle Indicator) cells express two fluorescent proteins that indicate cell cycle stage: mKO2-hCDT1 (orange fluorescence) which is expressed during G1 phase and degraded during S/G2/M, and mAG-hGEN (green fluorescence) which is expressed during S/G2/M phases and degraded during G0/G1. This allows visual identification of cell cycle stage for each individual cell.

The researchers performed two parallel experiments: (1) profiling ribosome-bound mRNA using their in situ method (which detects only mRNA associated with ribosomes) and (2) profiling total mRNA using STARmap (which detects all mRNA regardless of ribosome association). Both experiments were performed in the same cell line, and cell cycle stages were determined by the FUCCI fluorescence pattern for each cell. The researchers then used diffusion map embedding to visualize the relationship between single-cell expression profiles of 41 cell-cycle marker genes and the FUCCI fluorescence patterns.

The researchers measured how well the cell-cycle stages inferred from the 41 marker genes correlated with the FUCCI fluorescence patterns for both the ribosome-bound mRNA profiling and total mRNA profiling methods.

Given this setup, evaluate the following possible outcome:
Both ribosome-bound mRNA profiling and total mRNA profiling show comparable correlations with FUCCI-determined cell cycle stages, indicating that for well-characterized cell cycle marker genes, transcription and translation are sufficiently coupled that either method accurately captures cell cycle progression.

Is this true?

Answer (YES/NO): YES